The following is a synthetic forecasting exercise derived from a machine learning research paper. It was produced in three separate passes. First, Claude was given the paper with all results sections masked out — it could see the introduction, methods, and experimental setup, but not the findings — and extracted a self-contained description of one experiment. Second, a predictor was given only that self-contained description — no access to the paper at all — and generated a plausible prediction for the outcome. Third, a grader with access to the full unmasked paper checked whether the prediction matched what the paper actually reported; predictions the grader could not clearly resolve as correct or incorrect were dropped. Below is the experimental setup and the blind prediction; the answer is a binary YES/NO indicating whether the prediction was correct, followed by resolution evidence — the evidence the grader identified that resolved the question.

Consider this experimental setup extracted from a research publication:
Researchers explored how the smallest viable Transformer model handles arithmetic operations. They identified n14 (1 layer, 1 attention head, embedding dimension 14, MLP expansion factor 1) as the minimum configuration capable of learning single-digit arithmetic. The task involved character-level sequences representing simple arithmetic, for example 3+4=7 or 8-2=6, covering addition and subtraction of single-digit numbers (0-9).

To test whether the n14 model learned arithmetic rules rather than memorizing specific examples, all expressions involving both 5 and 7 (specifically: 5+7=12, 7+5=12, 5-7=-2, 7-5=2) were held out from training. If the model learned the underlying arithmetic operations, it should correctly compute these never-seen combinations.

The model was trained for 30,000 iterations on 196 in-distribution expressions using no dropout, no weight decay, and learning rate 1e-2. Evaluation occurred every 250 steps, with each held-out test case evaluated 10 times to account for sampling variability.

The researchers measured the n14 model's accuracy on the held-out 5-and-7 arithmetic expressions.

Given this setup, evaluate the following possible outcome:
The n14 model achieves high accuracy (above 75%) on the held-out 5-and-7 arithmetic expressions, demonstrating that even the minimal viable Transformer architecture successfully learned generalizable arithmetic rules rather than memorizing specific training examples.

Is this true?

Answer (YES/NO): YES